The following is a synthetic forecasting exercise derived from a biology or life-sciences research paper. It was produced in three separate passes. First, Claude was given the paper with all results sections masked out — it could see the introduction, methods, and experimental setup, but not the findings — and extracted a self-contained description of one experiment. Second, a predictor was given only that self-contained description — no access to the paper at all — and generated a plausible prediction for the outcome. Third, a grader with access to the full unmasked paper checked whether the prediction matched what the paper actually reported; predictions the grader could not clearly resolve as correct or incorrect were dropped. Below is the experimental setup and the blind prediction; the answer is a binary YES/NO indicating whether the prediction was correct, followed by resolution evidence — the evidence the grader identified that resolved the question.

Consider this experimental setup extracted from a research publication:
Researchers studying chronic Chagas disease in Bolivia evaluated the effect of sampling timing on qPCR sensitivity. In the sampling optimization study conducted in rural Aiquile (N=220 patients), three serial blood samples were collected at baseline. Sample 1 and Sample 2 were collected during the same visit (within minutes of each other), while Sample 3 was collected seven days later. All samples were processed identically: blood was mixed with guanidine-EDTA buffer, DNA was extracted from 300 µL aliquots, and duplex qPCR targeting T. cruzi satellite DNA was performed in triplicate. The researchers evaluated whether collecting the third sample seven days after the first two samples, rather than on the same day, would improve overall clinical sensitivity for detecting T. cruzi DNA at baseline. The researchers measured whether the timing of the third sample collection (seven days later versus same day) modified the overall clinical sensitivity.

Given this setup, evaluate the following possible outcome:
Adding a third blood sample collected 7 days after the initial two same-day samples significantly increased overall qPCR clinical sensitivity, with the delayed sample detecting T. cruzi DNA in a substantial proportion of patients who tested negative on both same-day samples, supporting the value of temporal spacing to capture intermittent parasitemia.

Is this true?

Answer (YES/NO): NO